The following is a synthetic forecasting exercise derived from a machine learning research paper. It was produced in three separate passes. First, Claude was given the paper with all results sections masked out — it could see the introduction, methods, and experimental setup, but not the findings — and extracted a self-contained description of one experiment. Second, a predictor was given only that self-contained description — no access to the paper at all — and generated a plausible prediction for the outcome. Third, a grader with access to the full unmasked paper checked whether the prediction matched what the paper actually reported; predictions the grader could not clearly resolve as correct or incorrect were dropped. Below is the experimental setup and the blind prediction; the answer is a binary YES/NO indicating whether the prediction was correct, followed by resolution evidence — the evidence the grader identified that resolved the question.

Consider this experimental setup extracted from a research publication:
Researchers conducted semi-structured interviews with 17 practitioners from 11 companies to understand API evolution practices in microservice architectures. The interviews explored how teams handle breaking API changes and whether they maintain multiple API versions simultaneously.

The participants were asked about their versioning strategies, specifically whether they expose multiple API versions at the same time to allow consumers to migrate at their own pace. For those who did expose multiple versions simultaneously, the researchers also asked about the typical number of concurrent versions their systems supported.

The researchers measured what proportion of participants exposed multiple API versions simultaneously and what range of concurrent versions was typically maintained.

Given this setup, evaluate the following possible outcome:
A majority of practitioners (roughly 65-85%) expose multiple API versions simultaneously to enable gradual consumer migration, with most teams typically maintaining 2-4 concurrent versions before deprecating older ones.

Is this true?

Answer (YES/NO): NO